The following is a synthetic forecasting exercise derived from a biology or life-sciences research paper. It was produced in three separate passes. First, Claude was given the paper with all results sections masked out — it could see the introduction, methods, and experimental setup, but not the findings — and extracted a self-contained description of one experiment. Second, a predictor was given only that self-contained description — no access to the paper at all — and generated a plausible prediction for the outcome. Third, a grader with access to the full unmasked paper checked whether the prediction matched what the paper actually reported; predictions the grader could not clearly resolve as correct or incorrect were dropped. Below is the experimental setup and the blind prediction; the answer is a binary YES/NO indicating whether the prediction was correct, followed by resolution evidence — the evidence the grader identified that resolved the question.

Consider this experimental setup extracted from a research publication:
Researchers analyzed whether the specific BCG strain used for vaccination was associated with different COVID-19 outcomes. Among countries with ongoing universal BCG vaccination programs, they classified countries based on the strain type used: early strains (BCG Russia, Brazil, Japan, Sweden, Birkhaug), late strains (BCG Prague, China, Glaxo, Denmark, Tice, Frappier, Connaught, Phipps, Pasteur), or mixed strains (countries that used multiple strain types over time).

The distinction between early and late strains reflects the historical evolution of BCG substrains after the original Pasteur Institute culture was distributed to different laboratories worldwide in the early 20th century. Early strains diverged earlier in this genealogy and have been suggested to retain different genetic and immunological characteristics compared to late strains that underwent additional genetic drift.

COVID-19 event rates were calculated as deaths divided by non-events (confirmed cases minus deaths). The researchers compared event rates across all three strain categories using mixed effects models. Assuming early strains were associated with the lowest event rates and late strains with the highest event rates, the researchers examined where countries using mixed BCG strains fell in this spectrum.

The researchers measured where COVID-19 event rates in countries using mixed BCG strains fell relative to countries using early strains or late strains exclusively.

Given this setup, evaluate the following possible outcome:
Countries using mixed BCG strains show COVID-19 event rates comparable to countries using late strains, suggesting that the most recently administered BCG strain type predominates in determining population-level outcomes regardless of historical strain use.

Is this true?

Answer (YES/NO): NO